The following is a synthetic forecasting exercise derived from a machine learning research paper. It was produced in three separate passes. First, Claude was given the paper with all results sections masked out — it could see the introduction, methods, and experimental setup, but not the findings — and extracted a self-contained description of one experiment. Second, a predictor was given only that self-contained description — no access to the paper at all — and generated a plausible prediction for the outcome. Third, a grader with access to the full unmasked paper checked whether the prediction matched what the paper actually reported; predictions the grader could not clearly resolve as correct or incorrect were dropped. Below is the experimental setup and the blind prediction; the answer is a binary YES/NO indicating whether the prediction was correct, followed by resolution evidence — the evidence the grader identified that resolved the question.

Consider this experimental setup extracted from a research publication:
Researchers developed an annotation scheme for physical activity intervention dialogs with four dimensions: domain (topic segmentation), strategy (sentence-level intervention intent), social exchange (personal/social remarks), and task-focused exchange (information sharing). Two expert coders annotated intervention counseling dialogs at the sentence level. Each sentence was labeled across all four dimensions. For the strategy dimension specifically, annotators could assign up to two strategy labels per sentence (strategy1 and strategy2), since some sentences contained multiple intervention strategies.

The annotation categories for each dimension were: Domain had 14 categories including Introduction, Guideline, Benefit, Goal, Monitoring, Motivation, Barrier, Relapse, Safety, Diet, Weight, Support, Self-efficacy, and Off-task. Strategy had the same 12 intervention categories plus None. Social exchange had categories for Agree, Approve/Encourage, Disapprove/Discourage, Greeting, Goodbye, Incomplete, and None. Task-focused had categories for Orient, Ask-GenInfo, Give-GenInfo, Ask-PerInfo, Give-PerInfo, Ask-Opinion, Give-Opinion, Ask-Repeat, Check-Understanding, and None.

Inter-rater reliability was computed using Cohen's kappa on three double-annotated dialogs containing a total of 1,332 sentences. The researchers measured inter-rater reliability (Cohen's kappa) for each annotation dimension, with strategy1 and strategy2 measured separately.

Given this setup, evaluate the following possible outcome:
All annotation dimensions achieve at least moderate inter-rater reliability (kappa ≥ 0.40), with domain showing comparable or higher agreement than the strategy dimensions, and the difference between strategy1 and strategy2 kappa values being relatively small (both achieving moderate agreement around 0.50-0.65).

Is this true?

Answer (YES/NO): NO